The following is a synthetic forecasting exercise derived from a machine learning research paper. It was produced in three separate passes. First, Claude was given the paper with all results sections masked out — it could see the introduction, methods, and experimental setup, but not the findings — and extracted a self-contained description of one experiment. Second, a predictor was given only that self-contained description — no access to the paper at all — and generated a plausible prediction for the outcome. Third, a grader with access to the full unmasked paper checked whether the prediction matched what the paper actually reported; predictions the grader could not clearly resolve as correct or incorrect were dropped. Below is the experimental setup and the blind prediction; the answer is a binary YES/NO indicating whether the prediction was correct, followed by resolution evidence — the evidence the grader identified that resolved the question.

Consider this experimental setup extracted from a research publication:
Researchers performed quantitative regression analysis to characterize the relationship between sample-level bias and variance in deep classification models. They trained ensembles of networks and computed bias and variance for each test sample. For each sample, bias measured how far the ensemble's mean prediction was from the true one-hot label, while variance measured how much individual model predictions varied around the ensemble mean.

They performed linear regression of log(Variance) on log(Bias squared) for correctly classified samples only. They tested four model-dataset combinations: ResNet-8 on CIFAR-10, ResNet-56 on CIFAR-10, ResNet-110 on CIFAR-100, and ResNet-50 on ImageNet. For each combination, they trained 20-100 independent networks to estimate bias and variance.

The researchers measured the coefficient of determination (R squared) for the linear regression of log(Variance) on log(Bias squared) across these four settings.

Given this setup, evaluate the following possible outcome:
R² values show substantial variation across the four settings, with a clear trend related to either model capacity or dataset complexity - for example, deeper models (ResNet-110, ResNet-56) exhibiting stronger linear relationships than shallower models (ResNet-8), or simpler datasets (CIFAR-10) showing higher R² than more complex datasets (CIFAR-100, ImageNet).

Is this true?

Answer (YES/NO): NO